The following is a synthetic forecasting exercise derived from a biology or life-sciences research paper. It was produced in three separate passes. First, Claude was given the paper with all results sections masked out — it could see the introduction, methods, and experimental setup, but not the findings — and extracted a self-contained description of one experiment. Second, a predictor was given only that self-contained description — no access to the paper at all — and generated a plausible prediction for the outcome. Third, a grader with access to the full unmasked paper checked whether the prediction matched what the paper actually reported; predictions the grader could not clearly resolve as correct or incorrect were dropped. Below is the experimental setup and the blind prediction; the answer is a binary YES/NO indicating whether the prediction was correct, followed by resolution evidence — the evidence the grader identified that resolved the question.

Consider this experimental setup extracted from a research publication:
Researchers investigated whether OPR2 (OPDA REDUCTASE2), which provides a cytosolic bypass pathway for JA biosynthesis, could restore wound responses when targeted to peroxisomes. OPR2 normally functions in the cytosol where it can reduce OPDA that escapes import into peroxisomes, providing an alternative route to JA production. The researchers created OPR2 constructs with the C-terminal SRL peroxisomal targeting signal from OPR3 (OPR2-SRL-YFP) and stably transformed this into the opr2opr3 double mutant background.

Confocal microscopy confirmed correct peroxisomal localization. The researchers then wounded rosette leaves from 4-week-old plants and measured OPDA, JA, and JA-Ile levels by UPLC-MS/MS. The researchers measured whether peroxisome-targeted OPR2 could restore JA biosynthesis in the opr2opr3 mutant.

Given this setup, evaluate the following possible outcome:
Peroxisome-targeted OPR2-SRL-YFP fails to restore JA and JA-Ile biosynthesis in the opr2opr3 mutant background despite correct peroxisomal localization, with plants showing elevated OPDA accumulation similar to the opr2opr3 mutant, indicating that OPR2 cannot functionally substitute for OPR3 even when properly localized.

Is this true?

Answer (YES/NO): NO